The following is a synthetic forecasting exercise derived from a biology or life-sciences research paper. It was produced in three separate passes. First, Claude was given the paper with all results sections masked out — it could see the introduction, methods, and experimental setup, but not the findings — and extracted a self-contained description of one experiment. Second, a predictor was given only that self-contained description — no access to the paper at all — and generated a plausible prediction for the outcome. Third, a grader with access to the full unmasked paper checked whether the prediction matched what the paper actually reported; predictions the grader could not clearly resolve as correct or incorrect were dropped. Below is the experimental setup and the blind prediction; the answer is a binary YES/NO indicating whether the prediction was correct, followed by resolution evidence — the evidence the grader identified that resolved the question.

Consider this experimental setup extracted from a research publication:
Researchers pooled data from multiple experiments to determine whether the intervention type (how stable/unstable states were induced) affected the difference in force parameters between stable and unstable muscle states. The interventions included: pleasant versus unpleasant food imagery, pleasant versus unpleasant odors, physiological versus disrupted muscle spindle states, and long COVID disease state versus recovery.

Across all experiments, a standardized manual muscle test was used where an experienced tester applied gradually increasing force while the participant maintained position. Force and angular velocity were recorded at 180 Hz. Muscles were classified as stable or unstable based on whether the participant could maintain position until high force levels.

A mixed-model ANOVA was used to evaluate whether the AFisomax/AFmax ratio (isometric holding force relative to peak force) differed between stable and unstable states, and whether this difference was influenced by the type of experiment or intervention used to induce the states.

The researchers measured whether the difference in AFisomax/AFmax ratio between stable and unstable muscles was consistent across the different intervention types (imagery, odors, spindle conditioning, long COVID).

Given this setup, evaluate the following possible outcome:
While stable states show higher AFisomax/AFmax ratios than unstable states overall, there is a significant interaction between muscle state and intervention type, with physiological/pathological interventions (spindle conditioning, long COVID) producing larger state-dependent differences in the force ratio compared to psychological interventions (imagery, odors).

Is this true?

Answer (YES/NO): NO